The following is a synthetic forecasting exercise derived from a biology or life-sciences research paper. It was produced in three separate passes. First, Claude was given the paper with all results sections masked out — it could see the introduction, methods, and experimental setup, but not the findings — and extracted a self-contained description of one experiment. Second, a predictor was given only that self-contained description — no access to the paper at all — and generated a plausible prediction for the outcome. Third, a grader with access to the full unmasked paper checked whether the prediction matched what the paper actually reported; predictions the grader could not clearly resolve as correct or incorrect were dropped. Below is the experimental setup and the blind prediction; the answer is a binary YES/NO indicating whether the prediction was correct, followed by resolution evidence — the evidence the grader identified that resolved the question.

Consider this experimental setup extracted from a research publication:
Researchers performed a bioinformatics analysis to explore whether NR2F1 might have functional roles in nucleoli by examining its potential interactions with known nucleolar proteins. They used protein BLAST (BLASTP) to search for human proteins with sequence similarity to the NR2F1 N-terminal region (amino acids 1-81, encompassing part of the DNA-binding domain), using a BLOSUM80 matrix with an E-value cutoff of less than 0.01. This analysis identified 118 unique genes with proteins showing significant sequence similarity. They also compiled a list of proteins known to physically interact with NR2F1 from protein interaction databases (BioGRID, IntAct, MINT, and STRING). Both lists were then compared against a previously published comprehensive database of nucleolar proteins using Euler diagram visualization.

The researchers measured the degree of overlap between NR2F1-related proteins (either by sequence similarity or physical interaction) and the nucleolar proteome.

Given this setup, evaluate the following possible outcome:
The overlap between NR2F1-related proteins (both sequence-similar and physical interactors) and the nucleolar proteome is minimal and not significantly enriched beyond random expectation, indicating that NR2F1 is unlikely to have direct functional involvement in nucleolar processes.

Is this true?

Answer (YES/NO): YES